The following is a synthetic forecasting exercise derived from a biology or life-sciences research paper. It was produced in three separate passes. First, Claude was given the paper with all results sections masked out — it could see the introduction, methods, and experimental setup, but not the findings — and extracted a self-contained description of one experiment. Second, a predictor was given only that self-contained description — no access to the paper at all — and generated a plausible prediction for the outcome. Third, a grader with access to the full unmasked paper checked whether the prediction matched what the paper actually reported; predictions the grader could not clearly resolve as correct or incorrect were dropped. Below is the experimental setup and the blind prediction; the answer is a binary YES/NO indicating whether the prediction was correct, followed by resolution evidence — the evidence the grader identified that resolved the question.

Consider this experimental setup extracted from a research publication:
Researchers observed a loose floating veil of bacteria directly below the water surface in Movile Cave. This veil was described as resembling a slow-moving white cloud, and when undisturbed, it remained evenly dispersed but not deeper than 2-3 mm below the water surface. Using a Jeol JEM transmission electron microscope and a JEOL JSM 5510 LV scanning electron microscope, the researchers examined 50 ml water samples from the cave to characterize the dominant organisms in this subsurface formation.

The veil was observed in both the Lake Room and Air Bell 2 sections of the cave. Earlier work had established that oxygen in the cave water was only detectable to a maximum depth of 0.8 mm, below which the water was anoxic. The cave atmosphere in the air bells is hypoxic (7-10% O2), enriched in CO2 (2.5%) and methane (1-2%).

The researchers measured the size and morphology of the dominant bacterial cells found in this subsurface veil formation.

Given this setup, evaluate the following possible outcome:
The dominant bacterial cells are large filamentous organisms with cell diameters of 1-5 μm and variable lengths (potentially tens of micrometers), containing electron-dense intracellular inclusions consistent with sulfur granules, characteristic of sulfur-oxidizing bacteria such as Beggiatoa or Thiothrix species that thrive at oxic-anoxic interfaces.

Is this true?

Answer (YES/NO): NO